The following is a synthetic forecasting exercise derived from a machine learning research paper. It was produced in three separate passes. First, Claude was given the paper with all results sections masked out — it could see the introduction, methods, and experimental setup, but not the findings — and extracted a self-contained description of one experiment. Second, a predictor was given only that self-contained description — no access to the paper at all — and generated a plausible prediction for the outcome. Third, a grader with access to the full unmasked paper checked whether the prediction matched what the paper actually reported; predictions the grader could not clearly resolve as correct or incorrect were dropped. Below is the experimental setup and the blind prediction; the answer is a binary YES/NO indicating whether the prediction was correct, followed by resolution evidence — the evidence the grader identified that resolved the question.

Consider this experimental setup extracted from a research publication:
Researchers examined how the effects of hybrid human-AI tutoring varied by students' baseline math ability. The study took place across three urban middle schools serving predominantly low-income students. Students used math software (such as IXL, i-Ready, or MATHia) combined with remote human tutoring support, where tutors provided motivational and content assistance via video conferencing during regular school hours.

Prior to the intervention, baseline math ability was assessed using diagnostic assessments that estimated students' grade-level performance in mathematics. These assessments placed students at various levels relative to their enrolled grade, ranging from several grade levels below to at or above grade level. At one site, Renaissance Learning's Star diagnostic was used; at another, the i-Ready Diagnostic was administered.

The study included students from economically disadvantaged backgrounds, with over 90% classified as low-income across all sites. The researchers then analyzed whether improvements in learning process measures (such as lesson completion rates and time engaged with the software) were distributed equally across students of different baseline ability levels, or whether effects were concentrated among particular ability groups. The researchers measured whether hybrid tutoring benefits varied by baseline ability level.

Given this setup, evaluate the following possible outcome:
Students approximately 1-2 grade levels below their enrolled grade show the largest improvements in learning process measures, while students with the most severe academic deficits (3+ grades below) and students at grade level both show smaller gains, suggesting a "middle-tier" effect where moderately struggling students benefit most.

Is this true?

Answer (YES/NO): NO